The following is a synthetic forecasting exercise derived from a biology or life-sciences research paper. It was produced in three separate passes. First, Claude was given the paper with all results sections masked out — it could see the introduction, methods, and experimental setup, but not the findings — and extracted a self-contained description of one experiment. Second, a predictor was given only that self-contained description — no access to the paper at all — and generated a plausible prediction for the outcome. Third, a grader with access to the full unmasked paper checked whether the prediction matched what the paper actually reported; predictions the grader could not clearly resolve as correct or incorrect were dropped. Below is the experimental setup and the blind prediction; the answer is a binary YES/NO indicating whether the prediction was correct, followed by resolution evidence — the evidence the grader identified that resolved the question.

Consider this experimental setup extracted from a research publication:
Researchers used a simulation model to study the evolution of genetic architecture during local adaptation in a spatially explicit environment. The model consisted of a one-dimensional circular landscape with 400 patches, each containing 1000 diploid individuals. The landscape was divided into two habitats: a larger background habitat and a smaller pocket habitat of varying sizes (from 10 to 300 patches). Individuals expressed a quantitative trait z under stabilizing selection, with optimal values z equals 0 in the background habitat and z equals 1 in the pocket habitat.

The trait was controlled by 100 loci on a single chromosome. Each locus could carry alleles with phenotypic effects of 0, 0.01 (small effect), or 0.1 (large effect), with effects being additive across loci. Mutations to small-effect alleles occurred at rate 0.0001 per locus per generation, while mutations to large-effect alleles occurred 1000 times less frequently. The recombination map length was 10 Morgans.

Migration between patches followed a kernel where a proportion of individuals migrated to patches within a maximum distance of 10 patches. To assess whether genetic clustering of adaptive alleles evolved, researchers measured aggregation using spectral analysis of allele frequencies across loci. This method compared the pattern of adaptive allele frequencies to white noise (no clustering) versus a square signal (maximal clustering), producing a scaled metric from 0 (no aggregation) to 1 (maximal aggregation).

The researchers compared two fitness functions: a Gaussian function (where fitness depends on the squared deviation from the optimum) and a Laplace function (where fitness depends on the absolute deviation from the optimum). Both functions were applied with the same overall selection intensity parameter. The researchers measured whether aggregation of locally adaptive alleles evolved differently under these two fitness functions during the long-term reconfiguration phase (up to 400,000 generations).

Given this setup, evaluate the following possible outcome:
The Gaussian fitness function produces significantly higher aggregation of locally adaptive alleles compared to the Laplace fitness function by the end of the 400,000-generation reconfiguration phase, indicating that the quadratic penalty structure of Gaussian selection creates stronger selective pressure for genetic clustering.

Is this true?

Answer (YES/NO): NO